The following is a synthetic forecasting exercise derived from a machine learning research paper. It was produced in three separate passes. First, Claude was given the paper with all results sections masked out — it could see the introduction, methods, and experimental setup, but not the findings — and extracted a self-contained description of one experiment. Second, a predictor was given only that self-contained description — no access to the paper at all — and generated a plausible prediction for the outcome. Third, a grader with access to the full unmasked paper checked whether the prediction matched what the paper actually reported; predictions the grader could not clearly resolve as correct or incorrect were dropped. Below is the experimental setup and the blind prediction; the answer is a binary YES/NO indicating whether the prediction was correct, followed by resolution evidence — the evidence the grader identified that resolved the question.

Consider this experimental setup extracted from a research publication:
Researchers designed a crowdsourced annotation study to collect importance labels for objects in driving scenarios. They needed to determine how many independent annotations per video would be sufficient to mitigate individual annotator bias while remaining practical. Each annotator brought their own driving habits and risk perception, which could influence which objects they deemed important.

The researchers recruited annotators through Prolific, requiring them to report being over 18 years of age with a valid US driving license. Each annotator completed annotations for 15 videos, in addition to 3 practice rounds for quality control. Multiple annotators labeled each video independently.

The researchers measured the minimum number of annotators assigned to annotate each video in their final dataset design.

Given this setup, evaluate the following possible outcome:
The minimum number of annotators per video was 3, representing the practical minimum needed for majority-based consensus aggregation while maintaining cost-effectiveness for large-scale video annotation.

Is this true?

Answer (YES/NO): NO